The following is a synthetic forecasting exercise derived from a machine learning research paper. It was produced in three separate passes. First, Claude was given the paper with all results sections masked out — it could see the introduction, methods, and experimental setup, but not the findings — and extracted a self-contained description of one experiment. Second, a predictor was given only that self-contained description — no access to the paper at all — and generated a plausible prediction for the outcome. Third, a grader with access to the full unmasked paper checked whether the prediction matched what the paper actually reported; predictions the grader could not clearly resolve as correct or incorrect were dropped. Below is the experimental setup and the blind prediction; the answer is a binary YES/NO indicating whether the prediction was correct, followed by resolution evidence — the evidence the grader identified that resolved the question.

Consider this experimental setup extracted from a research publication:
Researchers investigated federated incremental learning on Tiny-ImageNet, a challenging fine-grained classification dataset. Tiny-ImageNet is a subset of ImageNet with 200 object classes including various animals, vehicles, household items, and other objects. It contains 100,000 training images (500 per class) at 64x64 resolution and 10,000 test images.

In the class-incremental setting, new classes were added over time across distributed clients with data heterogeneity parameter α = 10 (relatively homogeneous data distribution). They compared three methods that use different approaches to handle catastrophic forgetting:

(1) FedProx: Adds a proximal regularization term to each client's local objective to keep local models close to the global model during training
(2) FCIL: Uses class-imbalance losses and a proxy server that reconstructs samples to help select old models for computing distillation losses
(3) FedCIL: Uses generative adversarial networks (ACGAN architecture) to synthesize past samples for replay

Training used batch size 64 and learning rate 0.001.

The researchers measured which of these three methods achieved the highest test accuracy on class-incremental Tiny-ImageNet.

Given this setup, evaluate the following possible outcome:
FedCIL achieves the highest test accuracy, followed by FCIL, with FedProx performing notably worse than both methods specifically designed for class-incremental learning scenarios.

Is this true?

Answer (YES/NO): NO